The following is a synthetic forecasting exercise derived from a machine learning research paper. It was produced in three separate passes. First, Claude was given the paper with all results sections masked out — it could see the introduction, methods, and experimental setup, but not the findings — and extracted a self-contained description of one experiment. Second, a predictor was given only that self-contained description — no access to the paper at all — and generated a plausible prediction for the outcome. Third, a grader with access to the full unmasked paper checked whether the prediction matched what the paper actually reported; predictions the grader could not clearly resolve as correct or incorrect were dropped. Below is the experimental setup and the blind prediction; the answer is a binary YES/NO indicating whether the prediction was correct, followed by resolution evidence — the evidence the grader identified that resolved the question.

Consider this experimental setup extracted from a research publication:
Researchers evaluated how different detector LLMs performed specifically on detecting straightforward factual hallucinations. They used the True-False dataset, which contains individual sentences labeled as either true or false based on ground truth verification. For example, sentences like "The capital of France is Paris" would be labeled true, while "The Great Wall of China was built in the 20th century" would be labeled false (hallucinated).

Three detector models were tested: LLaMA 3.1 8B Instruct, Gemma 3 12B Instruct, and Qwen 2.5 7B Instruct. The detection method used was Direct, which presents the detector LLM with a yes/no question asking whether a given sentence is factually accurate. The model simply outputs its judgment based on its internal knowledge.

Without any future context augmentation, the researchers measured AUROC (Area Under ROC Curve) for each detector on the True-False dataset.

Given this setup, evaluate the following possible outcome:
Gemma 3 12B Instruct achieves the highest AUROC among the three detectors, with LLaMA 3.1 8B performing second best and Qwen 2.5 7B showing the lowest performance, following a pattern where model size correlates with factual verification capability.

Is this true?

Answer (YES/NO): YES